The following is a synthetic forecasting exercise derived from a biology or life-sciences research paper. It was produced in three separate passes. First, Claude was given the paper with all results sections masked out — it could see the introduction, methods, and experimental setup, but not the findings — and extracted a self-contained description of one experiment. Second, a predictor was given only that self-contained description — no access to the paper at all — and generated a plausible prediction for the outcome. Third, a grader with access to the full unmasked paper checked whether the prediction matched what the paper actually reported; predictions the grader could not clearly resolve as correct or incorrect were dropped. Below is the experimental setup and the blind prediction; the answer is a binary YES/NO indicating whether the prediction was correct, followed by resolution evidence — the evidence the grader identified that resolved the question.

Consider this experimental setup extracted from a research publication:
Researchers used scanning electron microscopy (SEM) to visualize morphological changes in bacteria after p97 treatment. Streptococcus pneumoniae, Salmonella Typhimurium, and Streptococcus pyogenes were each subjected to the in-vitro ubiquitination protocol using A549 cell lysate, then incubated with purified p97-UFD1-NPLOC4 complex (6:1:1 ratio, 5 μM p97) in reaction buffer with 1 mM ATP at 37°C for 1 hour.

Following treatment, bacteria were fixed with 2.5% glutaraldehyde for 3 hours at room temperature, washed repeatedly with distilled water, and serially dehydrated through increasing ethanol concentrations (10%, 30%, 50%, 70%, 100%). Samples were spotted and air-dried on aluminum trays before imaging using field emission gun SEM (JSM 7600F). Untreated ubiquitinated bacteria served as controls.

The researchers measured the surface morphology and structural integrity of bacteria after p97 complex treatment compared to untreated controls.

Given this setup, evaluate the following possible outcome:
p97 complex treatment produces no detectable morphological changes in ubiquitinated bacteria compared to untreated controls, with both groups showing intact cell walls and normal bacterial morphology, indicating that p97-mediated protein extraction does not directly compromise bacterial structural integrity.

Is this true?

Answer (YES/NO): NO